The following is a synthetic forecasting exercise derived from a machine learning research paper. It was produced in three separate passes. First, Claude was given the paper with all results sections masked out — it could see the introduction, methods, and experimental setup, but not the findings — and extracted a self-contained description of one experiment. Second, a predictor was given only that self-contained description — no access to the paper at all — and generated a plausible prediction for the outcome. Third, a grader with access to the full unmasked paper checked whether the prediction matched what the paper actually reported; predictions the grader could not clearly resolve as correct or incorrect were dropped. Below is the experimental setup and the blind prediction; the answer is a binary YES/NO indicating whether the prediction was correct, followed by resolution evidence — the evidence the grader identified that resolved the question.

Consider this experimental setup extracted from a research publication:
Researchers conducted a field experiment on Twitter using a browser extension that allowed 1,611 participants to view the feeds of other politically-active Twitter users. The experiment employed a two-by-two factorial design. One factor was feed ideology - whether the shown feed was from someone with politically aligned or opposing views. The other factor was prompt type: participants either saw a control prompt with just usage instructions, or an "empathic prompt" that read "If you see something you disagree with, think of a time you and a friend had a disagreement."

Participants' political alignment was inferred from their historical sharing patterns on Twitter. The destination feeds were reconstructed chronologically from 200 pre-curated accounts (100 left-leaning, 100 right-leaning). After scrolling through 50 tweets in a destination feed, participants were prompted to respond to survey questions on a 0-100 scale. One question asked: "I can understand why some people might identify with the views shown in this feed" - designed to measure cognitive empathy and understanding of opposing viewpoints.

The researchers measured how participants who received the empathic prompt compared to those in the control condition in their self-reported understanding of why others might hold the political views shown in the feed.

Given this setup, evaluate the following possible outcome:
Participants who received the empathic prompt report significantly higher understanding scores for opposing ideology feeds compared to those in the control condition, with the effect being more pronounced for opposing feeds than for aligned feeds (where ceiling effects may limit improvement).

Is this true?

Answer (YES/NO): NO